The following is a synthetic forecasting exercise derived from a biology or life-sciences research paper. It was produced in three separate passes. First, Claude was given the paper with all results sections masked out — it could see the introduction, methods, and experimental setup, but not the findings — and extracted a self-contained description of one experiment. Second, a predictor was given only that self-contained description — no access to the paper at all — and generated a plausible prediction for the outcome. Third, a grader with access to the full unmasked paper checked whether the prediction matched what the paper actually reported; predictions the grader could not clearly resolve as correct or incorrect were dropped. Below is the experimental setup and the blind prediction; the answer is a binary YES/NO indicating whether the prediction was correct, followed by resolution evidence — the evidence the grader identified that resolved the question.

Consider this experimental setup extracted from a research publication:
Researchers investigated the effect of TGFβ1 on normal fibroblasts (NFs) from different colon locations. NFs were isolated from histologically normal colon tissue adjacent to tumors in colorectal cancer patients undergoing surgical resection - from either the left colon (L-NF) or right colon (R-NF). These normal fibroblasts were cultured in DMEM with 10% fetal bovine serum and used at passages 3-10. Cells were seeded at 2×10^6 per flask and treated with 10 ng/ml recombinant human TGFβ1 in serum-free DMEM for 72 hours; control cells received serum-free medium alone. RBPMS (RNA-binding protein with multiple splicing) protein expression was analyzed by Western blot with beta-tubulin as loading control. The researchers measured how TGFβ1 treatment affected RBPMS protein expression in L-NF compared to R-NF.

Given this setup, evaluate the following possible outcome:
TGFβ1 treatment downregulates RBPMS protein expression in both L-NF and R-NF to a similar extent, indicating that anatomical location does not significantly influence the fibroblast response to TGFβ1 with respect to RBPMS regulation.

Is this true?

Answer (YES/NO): NO